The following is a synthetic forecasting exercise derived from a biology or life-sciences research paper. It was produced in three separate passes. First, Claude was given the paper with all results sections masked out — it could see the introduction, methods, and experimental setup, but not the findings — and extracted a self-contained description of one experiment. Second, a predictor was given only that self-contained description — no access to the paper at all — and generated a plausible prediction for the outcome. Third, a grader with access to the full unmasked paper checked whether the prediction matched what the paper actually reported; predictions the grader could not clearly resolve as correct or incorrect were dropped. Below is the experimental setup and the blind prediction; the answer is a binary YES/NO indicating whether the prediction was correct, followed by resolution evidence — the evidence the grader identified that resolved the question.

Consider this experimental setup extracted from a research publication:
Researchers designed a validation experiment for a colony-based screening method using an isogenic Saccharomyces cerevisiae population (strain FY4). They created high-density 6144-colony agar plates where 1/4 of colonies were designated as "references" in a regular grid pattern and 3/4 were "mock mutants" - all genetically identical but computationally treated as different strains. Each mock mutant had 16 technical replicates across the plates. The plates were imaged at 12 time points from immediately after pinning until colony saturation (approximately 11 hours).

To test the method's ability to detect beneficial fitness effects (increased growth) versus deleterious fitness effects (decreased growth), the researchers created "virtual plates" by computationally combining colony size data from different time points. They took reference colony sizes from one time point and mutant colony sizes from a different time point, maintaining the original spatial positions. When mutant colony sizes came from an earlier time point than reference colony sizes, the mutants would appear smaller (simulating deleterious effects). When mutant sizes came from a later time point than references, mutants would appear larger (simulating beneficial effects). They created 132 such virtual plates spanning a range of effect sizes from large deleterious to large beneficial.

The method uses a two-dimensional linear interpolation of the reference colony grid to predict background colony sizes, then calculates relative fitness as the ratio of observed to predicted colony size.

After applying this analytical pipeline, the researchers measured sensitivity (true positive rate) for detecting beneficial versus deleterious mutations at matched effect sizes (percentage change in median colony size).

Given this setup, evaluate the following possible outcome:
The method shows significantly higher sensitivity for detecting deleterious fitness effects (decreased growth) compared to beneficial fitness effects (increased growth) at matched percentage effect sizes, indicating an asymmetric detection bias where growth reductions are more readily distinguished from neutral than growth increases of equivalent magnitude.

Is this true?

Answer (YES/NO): NO